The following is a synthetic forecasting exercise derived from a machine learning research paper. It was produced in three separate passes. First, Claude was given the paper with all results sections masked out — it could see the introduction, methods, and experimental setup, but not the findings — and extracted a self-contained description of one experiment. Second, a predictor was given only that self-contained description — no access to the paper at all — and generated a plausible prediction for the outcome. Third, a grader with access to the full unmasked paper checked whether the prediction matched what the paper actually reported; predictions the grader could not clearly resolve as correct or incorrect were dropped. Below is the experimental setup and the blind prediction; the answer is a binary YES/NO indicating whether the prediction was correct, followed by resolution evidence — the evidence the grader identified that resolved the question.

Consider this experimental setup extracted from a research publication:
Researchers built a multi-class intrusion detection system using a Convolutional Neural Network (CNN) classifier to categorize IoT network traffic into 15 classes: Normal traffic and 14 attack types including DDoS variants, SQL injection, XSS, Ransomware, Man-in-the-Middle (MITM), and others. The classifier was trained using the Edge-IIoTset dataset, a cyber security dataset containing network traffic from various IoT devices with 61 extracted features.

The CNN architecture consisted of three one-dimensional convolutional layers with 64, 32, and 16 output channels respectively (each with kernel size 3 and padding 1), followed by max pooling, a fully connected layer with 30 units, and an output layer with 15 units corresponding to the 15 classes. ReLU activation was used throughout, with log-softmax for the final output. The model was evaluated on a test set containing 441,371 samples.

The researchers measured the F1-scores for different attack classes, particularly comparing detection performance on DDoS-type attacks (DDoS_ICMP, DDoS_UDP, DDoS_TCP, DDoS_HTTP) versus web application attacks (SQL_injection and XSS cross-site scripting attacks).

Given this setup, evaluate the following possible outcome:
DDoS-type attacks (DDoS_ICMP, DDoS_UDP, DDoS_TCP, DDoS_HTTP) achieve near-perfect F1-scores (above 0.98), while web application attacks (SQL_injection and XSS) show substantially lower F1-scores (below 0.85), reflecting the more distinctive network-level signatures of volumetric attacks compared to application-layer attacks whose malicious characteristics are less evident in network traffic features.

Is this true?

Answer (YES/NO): NO